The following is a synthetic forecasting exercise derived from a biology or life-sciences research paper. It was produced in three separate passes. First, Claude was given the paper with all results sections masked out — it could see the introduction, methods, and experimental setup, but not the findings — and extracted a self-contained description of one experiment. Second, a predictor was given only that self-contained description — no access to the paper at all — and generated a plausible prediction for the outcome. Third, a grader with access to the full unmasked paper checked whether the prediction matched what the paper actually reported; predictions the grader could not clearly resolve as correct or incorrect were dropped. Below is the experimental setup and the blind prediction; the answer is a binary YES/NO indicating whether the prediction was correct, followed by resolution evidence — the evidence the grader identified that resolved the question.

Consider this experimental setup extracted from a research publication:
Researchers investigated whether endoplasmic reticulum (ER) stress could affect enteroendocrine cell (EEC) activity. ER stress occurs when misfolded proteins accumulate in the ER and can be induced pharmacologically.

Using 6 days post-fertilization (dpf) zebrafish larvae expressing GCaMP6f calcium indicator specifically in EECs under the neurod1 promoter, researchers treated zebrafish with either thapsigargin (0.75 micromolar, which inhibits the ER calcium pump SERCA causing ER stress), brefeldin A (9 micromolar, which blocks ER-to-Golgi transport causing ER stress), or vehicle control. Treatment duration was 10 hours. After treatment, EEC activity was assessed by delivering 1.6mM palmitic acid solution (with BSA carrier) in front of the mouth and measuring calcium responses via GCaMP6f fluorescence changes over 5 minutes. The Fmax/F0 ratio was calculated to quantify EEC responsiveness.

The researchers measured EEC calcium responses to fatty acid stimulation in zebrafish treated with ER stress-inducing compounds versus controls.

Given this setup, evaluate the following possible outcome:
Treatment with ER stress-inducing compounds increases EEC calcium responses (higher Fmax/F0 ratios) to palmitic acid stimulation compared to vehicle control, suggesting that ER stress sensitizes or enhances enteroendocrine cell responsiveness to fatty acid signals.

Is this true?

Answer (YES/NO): NO